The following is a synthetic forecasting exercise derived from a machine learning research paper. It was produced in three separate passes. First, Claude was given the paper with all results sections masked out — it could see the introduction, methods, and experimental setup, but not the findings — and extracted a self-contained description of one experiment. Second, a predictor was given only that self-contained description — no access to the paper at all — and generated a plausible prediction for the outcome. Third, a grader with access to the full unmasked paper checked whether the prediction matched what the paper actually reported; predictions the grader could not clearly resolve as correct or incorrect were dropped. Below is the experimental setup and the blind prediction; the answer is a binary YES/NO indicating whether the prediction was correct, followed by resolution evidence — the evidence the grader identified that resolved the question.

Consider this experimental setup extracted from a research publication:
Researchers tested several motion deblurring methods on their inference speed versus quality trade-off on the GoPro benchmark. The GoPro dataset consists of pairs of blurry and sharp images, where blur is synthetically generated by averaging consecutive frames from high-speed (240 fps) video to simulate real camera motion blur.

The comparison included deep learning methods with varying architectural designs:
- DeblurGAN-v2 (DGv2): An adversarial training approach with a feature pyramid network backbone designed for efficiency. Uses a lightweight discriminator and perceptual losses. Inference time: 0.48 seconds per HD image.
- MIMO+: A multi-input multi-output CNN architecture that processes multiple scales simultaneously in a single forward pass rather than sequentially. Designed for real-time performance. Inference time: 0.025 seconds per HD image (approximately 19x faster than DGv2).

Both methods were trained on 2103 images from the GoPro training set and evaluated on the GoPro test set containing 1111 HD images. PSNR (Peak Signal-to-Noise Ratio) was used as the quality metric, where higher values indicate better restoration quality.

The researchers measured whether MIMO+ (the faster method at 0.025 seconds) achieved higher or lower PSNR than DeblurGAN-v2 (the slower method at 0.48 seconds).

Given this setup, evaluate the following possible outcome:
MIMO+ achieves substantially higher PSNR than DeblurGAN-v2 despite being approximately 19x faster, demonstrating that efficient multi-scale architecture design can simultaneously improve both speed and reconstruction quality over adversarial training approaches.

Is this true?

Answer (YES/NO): YES